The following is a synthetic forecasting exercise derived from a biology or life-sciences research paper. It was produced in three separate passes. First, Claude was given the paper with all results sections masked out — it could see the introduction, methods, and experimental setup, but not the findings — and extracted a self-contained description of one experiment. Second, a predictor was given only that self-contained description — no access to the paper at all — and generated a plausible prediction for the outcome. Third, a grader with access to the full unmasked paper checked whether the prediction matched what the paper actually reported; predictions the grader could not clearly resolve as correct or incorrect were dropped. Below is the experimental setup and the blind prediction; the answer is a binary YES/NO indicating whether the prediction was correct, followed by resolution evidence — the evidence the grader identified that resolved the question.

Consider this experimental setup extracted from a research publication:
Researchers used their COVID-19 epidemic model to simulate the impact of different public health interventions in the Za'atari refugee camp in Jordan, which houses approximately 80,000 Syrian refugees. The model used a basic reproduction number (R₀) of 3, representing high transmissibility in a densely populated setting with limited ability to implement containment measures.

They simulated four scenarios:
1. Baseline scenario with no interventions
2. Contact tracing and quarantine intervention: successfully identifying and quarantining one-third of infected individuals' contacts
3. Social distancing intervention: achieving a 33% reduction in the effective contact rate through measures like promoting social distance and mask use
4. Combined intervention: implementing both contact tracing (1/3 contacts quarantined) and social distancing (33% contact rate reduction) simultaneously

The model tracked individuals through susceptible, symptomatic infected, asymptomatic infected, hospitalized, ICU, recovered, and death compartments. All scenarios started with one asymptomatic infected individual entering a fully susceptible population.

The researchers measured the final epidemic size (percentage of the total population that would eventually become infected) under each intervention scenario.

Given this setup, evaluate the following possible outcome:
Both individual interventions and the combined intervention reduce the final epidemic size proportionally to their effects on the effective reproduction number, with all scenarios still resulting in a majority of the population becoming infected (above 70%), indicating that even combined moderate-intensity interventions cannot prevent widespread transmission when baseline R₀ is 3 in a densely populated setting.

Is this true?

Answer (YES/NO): NO